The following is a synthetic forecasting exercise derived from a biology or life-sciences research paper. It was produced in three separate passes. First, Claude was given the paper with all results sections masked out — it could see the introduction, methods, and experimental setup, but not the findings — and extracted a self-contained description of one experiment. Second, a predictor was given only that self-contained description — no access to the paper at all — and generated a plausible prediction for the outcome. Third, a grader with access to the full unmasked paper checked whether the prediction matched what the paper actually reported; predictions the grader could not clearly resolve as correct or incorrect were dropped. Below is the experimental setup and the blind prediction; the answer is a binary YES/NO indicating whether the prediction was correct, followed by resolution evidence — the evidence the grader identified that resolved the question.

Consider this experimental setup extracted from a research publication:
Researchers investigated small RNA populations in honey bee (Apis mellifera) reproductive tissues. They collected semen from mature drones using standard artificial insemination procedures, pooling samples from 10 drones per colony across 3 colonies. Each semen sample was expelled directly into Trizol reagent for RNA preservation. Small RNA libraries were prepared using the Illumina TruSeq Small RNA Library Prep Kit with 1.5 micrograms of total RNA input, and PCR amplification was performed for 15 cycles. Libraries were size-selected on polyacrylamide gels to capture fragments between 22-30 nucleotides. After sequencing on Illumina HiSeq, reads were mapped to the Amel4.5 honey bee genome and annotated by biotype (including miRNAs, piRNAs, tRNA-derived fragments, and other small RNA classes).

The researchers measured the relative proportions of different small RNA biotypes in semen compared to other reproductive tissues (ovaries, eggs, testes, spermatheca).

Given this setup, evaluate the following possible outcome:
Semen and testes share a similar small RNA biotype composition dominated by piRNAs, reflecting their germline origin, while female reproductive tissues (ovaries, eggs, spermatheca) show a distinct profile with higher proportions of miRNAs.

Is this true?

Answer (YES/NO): NO